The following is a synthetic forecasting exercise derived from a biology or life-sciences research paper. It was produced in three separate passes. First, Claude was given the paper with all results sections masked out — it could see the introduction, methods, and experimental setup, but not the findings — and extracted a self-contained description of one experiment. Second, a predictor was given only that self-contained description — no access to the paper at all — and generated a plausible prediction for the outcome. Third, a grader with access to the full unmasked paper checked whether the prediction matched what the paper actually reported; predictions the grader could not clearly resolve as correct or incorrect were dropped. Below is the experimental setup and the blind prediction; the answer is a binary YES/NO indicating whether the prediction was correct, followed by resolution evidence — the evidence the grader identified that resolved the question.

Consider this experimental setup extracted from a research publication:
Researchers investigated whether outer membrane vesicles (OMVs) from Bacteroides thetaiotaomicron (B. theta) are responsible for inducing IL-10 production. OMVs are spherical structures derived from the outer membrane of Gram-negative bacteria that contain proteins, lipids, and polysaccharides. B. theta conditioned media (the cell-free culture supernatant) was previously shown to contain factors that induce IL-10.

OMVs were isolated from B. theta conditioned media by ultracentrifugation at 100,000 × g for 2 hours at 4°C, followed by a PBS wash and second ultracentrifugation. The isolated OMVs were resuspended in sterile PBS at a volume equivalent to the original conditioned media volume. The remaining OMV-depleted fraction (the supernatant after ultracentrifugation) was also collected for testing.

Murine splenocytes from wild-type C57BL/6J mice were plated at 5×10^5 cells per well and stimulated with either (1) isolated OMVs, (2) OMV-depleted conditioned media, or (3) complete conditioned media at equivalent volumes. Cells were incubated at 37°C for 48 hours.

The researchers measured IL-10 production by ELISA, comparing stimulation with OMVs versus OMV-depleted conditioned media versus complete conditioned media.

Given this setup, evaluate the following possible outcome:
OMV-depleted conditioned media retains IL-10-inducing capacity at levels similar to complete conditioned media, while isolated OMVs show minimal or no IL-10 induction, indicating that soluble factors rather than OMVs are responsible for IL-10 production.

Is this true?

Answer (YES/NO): NO